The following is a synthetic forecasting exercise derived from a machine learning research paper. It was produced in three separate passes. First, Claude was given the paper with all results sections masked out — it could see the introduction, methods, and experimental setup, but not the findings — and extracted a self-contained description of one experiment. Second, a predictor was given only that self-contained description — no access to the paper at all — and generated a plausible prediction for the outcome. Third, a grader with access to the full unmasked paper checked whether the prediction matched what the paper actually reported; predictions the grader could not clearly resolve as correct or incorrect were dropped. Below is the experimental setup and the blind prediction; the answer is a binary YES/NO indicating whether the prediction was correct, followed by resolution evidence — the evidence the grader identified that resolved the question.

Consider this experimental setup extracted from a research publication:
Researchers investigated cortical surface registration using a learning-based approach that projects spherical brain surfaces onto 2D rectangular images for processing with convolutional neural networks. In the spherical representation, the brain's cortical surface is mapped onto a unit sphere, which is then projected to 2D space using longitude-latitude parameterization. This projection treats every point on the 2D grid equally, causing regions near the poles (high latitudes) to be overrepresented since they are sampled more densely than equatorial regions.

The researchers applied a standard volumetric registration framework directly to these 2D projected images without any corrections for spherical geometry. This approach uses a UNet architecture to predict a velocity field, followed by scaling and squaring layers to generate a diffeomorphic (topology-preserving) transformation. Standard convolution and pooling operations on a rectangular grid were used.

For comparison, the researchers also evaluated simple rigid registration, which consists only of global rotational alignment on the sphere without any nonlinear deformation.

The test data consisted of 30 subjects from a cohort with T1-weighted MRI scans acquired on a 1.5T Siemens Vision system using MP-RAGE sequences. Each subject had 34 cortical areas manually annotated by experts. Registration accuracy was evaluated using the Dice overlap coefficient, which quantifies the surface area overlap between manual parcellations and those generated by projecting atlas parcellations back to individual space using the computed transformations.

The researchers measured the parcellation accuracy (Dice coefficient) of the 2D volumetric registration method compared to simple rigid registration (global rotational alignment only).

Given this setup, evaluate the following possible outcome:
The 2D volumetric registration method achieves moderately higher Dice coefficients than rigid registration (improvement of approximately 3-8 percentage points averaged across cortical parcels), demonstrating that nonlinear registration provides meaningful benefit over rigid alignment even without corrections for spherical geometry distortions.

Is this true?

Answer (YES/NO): NO